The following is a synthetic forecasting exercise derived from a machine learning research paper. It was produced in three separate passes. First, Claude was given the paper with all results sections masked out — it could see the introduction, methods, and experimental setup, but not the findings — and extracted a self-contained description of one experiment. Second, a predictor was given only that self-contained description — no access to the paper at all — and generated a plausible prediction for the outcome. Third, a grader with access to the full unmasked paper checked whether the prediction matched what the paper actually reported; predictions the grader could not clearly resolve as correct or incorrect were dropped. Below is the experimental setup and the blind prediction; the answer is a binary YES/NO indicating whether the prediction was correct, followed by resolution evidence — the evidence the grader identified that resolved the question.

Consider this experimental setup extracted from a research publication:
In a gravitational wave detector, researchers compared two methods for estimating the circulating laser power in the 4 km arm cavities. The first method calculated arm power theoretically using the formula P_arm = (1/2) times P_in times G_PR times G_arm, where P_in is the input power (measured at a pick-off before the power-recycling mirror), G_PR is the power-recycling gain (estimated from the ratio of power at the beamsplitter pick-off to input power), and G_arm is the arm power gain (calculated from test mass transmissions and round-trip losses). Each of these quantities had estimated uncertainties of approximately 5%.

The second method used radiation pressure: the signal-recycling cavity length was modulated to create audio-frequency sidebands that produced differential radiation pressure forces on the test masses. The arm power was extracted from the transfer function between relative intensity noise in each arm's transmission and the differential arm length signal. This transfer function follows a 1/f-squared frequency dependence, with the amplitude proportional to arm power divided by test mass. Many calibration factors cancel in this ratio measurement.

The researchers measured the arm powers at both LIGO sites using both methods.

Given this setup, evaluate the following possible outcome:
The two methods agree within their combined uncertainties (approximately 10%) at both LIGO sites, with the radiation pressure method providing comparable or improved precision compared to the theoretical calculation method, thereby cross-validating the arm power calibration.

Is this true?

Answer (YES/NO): YES